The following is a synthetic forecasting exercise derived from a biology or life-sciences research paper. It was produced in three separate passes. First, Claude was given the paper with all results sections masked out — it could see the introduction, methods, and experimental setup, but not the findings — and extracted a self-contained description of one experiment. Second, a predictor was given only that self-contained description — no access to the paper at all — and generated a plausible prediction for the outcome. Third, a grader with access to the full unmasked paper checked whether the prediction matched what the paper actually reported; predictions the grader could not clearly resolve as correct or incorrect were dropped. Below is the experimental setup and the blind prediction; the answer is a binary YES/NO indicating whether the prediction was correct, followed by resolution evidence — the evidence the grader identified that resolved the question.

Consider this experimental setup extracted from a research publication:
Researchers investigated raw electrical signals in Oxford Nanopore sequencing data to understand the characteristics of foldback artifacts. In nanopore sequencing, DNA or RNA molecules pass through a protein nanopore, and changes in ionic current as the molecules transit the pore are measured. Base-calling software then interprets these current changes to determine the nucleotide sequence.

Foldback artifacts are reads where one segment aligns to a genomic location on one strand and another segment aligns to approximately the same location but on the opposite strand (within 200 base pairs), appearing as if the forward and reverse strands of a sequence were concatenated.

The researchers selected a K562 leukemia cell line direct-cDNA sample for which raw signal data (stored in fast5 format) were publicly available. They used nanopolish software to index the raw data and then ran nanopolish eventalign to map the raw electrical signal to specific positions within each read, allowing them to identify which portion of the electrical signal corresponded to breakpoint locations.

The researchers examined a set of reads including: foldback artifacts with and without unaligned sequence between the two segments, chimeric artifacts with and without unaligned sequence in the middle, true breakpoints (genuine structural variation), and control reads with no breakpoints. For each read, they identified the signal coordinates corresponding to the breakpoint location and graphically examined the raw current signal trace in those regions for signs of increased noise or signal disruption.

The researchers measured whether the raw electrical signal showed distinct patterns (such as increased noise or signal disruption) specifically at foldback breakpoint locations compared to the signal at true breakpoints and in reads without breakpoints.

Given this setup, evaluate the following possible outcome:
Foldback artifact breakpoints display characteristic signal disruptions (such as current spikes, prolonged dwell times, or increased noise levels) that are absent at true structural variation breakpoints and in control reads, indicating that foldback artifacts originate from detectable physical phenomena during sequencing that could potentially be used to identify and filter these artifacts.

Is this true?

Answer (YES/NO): NO